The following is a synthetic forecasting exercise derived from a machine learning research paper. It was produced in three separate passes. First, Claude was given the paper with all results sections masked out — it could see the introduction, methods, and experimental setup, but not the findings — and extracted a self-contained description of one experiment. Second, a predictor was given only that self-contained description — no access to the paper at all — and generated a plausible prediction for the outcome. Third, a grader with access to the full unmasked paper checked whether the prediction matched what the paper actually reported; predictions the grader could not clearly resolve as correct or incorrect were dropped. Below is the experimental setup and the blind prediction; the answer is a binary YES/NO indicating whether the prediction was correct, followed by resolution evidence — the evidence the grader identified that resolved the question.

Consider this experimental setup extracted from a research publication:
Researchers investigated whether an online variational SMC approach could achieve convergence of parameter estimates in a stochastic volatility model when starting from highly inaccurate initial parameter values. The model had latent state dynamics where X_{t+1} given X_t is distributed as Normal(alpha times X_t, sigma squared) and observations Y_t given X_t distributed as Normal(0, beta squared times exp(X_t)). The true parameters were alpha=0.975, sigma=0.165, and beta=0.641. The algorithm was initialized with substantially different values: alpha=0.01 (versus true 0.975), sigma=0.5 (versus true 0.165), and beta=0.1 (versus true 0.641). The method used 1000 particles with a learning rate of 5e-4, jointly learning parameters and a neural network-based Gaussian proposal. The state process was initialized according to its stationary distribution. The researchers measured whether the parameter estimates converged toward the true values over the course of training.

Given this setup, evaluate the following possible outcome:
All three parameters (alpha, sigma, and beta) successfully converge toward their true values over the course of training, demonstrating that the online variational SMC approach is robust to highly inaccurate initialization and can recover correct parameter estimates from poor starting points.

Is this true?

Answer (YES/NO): YES